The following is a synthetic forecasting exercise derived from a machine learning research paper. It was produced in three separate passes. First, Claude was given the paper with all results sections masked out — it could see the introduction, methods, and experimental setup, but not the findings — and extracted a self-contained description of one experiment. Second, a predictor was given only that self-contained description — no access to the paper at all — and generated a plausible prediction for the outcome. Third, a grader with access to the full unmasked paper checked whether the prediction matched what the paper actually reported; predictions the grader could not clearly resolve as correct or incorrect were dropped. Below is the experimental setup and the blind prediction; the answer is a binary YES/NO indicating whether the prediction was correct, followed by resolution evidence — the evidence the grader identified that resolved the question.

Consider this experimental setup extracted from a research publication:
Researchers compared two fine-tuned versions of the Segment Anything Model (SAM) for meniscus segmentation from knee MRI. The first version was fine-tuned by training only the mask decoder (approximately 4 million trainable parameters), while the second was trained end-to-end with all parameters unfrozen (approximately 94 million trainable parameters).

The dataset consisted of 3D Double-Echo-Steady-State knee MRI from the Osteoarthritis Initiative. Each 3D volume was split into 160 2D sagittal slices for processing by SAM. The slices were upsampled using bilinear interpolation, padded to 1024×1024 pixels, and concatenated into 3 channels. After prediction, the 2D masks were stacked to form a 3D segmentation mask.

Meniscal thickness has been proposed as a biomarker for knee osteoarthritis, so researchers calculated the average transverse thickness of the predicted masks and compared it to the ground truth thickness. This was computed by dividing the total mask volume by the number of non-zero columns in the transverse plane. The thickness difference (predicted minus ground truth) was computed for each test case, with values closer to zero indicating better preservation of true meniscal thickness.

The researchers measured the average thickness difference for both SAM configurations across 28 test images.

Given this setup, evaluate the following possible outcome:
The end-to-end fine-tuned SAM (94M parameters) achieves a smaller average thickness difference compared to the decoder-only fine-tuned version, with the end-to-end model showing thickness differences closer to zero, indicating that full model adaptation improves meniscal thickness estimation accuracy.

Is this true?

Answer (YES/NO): YES